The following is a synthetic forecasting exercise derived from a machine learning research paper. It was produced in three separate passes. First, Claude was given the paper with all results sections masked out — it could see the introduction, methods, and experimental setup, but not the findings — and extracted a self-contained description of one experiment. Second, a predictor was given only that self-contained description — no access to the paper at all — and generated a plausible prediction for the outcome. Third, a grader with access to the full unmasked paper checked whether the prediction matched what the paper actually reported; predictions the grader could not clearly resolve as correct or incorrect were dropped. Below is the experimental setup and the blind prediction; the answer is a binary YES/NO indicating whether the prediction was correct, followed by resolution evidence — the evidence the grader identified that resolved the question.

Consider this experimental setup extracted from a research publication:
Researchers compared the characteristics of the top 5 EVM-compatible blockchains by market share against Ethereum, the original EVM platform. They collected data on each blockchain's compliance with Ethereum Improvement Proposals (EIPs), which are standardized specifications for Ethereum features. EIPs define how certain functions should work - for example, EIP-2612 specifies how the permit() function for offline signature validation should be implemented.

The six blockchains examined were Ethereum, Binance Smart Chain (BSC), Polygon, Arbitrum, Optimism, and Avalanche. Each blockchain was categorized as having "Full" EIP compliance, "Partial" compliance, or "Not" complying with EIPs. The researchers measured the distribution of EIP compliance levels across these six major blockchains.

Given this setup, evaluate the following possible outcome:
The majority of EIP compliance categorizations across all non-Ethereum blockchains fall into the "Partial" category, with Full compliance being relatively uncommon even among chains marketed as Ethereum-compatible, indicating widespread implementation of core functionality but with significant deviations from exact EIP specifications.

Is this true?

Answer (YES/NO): YES